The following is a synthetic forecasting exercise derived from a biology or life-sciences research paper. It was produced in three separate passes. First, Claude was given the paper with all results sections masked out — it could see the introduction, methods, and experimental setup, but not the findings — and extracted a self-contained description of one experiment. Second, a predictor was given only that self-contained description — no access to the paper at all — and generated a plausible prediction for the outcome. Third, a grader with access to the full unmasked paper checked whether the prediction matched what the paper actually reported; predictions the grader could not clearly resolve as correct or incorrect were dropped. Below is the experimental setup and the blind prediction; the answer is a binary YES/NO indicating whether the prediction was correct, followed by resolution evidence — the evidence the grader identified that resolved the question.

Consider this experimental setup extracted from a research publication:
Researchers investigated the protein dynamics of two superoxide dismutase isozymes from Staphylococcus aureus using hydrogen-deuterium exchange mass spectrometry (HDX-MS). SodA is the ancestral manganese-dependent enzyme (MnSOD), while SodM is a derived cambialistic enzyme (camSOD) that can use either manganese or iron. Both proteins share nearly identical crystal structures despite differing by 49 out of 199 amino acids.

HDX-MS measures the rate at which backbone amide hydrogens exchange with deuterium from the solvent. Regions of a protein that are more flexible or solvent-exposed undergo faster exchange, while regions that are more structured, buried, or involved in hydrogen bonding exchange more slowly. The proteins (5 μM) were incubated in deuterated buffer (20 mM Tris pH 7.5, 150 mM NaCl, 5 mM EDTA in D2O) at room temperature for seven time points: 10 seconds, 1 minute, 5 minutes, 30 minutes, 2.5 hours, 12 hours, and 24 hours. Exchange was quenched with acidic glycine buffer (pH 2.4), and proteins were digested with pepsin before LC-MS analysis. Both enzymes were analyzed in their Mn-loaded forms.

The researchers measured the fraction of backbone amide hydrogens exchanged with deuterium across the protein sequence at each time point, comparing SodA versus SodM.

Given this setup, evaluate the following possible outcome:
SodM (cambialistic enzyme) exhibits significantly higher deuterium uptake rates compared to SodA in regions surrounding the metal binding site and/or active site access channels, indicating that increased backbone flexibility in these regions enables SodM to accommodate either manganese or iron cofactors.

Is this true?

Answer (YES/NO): NO